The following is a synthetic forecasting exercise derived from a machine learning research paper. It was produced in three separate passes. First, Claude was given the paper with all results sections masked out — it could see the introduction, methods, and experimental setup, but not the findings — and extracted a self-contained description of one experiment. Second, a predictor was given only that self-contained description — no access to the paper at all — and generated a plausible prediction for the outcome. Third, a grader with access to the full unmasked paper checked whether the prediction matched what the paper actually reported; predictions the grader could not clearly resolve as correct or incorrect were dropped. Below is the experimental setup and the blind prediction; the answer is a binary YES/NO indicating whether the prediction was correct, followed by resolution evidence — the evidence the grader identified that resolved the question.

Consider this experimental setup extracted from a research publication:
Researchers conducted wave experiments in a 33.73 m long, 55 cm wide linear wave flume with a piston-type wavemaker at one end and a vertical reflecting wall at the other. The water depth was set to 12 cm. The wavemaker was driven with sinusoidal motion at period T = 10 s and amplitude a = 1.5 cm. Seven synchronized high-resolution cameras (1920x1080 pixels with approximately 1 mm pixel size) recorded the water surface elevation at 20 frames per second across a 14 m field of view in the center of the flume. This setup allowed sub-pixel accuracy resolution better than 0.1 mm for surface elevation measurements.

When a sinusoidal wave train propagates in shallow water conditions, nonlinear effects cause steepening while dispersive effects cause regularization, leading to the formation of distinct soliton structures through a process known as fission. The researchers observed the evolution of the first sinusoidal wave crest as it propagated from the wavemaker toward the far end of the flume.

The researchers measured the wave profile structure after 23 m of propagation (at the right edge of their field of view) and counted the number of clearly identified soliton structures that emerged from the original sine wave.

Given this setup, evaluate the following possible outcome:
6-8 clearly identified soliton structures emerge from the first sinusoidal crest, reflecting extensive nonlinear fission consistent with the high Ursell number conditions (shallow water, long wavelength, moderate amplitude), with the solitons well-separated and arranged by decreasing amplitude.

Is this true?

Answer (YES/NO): YES